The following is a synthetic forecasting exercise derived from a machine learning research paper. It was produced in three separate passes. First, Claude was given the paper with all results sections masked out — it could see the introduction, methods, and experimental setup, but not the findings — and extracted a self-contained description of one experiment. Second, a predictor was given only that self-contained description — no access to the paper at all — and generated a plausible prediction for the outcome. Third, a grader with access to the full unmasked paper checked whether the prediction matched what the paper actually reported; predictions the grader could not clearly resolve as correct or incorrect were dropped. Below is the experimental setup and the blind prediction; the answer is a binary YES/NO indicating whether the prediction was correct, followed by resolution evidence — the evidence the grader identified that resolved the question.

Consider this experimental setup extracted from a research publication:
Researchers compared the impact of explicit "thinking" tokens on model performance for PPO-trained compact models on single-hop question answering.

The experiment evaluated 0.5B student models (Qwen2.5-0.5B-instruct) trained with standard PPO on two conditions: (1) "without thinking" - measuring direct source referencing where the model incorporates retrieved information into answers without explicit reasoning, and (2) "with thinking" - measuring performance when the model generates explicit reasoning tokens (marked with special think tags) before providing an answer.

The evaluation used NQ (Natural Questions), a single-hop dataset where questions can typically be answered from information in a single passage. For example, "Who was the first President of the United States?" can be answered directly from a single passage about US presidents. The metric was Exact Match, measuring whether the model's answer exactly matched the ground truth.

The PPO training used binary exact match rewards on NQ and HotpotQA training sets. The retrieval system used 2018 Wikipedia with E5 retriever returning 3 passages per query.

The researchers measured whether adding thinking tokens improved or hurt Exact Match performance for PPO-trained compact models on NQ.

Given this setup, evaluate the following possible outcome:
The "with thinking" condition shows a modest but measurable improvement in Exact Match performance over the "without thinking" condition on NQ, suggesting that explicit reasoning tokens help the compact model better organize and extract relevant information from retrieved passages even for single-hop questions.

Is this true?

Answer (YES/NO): YES